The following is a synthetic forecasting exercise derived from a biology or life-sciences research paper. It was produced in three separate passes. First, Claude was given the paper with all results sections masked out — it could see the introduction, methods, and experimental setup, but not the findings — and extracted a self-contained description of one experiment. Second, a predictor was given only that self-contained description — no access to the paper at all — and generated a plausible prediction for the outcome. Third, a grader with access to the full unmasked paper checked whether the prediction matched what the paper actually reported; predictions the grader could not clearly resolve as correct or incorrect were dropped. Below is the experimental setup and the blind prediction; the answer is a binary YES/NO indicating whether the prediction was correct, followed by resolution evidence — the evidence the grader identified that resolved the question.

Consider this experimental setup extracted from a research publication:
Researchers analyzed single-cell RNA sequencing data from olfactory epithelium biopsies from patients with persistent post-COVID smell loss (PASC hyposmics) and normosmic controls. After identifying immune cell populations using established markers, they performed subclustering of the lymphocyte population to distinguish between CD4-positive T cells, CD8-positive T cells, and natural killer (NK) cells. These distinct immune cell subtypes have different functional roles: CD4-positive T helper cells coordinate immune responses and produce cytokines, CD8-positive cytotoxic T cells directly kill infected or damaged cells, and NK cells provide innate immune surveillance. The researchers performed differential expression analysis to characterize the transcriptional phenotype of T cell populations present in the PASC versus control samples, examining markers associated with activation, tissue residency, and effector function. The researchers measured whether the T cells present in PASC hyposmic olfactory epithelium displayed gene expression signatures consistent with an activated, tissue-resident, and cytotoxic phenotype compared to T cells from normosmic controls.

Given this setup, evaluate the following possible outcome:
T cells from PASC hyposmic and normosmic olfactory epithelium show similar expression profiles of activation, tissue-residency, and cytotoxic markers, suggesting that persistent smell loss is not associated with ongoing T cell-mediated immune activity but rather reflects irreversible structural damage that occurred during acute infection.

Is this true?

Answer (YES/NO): NO